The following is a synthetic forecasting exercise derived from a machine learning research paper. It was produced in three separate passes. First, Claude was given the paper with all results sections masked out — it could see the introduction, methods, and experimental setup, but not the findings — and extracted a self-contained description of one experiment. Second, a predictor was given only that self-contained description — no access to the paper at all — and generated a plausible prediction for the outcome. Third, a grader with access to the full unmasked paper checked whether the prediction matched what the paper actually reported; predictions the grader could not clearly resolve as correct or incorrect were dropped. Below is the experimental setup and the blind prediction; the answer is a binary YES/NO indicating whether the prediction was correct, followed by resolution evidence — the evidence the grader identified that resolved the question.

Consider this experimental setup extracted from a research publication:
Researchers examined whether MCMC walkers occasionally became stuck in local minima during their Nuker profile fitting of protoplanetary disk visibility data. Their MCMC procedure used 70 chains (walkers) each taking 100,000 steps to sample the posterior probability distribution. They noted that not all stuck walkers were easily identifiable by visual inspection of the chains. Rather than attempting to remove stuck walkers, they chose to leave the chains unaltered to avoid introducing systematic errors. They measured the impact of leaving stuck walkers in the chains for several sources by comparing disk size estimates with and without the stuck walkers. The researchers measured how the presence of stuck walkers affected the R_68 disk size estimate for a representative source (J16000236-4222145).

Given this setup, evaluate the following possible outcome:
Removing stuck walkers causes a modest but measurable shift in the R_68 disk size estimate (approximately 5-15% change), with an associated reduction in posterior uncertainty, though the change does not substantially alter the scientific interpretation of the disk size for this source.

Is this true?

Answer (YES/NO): NO